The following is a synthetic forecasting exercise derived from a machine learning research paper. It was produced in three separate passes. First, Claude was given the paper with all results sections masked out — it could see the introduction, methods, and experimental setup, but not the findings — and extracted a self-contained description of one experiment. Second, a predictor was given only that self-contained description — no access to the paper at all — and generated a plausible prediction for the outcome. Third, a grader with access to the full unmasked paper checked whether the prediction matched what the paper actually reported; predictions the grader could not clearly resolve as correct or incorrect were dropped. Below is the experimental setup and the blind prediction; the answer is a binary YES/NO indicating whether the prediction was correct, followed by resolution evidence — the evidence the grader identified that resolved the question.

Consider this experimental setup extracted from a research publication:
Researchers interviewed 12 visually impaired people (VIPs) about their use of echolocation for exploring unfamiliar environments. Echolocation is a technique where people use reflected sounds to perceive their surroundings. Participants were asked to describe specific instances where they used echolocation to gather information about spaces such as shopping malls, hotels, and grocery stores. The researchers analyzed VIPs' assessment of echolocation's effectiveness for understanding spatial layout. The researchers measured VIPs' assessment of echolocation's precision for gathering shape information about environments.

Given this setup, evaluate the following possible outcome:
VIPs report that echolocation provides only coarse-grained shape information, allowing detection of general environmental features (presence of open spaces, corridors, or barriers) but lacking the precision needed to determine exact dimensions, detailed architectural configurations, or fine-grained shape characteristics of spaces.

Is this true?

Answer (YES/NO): YES